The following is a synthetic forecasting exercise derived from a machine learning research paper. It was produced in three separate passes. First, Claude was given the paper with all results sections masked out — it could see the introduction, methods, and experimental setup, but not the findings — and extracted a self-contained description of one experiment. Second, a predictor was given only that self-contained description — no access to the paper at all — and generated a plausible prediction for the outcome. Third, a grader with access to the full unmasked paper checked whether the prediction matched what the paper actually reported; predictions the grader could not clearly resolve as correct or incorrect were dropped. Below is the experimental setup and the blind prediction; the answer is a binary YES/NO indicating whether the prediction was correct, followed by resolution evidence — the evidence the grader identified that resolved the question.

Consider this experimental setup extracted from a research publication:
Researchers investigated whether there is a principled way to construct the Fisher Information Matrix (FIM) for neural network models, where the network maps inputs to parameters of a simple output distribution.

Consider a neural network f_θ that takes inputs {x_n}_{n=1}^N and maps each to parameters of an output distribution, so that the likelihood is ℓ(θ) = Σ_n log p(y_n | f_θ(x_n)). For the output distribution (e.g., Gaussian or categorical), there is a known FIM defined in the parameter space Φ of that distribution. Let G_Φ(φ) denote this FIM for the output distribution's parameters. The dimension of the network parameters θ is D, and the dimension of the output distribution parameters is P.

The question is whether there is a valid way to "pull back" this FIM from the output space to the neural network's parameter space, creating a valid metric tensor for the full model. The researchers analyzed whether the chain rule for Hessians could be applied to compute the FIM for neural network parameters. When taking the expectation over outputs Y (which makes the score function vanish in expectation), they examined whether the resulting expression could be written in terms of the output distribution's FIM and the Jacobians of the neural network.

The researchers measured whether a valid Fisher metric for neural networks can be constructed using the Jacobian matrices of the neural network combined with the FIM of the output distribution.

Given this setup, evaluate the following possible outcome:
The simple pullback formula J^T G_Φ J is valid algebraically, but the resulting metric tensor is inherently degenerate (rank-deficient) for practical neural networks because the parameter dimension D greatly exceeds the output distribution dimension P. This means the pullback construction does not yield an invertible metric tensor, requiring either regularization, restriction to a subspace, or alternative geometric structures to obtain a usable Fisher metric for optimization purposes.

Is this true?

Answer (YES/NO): NO